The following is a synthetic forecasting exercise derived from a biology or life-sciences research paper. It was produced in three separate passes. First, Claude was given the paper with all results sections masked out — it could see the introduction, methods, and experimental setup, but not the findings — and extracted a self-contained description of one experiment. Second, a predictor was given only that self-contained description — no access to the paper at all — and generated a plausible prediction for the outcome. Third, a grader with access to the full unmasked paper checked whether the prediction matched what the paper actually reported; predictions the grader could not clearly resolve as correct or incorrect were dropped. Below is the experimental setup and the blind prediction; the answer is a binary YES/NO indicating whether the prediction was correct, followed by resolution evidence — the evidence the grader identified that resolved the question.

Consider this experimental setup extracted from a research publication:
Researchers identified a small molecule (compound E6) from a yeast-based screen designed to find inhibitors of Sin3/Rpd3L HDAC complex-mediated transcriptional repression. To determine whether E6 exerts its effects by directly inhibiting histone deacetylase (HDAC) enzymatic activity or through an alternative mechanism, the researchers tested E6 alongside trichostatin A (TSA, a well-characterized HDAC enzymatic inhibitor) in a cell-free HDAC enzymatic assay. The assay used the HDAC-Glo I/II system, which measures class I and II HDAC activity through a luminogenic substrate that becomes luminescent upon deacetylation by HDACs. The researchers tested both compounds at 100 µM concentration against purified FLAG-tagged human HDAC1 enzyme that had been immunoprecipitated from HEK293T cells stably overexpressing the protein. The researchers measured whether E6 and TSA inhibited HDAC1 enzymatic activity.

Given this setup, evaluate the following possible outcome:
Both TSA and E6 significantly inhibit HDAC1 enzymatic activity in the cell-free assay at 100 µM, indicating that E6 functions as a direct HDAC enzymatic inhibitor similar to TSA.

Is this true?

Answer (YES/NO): NO